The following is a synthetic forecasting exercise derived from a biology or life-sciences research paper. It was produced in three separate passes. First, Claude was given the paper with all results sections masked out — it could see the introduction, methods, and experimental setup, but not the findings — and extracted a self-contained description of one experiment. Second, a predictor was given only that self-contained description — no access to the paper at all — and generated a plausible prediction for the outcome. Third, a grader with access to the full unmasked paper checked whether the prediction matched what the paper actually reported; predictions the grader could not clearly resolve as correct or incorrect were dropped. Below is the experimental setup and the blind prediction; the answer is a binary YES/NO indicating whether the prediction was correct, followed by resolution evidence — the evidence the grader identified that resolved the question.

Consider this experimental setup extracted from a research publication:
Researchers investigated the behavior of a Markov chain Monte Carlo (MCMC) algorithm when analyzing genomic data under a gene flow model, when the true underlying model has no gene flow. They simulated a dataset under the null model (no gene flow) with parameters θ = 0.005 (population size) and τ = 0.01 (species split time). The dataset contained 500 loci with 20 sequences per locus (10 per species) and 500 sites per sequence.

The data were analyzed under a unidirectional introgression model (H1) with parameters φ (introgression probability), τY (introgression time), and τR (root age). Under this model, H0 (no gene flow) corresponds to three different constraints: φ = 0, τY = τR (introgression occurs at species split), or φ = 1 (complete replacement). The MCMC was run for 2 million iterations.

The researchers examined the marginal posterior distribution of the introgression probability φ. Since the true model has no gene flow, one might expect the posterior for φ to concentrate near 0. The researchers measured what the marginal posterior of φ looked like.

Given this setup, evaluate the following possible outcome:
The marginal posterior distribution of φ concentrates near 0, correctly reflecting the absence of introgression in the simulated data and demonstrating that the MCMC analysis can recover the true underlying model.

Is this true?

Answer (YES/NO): NO